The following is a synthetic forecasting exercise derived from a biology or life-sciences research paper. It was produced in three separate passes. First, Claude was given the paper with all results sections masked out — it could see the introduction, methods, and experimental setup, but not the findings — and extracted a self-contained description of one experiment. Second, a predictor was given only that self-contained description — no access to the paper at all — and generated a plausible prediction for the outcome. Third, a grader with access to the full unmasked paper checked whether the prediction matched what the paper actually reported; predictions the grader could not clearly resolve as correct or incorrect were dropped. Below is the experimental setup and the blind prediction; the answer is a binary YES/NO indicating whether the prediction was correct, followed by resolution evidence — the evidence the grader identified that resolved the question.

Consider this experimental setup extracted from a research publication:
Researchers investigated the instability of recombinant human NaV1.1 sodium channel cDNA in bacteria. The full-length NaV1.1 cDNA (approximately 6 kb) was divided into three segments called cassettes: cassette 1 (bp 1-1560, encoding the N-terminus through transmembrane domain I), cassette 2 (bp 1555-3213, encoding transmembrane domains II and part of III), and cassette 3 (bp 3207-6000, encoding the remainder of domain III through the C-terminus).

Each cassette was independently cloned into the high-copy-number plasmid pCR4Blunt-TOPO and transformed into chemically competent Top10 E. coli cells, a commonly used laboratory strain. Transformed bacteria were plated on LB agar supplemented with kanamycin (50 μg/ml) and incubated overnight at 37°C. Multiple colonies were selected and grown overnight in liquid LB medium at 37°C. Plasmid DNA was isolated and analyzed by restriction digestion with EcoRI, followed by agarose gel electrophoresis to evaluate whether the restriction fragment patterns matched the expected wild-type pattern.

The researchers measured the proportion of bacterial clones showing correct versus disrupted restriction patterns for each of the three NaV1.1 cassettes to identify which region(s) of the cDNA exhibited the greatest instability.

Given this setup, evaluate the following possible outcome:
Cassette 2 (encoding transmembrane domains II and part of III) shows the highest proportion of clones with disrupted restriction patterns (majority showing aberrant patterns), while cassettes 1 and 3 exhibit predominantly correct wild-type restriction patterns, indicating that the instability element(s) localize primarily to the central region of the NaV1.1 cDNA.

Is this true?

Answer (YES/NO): NO